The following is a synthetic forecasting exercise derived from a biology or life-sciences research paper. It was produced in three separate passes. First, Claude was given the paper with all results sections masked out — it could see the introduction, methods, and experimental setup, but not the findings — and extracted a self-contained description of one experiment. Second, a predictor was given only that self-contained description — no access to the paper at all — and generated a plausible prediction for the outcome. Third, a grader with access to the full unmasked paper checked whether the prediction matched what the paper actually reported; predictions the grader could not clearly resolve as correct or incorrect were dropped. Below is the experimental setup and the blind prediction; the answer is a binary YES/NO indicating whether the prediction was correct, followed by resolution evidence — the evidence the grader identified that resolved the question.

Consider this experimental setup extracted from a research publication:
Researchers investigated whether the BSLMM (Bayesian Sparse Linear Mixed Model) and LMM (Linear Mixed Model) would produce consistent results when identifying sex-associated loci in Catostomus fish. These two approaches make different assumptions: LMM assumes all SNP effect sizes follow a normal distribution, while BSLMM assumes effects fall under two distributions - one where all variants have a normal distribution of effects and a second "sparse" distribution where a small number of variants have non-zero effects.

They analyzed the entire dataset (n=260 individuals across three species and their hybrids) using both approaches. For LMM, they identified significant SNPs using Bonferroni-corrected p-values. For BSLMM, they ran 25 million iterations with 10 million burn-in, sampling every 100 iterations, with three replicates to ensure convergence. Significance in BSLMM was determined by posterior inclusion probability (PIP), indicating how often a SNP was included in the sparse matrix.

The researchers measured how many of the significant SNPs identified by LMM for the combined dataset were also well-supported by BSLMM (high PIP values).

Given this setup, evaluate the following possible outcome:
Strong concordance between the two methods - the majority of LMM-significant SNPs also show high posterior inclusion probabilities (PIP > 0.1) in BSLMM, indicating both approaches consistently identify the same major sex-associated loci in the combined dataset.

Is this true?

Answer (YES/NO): NO